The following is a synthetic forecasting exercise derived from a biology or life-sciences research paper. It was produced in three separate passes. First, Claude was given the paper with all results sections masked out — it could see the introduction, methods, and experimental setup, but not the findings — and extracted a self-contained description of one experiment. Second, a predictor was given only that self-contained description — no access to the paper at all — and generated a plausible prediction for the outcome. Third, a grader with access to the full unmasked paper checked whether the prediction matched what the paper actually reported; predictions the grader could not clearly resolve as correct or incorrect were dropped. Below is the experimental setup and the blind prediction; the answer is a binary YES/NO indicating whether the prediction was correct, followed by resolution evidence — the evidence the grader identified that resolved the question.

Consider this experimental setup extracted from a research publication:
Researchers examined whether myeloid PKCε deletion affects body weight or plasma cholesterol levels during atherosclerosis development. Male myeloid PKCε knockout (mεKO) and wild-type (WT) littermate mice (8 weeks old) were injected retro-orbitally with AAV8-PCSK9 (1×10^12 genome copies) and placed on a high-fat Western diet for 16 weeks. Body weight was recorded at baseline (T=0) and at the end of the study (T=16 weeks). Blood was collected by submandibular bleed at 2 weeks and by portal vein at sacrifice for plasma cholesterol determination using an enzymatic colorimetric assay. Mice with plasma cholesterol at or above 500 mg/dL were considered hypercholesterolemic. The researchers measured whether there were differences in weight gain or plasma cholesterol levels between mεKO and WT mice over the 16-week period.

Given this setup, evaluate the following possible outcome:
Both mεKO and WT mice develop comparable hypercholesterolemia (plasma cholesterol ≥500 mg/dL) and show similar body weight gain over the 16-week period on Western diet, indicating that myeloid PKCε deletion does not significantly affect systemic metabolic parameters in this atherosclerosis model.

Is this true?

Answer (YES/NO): YES